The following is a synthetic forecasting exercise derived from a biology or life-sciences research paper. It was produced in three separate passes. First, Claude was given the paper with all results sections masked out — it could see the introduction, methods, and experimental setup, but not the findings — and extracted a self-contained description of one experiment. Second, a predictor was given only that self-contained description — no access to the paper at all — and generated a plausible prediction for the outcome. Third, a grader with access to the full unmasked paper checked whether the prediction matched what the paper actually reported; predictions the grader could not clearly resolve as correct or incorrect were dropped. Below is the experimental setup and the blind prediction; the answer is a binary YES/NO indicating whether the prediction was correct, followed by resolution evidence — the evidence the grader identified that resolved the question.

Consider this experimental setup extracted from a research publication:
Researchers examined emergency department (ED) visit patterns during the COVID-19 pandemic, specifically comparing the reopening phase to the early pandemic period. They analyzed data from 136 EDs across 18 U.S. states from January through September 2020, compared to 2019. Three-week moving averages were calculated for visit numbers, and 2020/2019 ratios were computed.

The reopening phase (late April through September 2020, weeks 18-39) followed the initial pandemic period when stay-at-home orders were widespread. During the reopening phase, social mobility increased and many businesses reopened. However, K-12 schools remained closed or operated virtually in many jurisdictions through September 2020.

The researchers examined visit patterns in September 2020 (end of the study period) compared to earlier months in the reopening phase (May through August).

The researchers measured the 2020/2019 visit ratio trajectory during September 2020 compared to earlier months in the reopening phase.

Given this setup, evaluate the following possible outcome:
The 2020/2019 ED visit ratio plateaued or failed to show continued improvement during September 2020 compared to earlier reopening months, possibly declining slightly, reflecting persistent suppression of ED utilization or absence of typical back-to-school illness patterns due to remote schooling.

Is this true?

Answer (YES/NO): YES